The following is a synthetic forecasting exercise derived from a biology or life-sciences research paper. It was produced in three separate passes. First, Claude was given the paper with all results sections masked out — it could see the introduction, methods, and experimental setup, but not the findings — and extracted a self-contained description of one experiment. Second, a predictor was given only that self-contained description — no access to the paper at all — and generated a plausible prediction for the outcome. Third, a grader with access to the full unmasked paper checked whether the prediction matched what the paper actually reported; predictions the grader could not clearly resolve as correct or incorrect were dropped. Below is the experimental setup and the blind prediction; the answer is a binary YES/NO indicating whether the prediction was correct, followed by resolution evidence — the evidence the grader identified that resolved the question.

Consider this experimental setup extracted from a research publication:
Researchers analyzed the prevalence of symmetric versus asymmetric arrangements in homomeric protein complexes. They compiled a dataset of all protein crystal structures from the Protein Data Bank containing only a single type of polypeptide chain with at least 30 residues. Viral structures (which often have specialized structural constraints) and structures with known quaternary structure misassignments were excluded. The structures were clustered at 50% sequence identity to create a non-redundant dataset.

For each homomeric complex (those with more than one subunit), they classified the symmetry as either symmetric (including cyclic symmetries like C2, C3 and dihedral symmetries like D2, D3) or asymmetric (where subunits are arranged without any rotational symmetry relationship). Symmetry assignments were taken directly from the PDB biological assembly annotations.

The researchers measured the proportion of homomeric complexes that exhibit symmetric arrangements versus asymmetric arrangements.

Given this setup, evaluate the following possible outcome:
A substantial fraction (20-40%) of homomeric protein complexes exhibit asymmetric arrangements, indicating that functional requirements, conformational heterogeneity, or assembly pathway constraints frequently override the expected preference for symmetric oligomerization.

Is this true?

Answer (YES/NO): NO